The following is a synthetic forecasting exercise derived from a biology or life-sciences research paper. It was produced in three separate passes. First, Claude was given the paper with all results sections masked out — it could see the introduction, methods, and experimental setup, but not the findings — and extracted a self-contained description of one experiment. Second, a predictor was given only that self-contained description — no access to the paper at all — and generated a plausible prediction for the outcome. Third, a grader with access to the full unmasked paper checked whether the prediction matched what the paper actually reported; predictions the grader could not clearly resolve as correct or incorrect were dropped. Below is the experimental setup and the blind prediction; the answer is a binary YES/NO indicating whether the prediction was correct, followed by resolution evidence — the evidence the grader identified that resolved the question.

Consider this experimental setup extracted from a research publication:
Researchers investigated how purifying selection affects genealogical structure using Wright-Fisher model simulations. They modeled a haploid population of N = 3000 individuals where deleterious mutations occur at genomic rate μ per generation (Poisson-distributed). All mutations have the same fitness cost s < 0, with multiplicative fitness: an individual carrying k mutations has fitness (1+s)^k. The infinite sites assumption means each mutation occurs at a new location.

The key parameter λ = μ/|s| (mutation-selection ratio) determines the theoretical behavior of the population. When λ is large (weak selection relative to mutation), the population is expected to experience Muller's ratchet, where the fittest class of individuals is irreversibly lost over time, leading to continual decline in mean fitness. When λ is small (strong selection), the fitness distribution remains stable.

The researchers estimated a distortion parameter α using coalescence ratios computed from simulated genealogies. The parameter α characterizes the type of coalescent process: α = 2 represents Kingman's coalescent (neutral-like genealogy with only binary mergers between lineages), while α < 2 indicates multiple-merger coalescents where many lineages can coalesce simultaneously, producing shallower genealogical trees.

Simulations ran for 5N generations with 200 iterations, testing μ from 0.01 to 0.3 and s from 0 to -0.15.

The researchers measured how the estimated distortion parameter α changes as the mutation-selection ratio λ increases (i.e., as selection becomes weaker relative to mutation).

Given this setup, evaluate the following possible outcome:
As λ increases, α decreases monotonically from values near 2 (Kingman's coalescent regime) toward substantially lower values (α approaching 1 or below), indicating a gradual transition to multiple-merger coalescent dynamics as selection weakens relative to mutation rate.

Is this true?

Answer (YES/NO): NO